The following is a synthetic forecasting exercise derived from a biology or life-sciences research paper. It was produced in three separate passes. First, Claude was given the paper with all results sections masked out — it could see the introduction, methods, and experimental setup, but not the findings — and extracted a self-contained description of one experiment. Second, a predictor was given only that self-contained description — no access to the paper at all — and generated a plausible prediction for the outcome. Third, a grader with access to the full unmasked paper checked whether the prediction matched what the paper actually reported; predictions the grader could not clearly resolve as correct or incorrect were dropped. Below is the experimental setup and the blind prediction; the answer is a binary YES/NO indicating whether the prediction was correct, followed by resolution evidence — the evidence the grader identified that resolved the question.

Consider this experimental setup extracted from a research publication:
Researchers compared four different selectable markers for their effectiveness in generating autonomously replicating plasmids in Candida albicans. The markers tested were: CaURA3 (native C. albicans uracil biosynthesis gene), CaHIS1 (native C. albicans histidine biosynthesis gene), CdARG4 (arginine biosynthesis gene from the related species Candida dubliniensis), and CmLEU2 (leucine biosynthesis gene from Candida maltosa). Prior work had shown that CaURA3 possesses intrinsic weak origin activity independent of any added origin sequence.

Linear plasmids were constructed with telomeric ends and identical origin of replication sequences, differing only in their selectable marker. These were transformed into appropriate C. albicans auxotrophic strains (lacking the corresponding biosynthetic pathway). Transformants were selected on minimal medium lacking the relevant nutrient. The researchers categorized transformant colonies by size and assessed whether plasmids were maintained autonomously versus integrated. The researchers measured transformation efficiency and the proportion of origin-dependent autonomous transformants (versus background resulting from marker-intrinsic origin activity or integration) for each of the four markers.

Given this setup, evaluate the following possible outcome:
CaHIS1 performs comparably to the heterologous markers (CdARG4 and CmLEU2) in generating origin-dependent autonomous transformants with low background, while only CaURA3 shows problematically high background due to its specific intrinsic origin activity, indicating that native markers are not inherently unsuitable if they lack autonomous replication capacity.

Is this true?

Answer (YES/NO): NO